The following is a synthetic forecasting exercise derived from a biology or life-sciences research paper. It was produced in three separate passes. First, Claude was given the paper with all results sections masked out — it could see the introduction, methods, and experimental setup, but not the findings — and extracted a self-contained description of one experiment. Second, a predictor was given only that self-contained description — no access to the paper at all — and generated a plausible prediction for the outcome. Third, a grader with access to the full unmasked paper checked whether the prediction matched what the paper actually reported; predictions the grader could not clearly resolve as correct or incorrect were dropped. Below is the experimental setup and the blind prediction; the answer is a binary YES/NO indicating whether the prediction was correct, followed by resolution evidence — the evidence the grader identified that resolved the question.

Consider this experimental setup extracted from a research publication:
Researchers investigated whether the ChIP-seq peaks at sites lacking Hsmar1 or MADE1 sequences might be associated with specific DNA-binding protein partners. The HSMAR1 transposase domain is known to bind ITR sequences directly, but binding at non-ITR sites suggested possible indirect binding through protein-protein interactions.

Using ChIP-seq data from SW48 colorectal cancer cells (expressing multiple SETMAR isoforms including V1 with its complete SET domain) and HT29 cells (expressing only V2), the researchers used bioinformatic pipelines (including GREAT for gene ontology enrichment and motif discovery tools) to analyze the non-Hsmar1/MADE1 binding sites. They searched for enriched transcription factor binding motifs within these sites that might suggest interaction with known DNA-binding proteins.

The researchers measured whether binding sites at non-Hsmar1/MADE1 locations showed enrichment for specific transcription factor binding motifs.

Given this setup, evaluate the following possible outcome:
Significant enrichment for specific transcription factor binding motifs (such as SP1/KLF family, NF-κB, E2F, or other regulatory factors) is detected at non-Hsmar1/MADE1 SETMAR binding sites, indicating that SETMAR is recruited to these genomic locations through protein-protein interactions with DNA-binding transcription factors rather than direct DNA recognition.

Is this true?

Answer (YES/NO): YES